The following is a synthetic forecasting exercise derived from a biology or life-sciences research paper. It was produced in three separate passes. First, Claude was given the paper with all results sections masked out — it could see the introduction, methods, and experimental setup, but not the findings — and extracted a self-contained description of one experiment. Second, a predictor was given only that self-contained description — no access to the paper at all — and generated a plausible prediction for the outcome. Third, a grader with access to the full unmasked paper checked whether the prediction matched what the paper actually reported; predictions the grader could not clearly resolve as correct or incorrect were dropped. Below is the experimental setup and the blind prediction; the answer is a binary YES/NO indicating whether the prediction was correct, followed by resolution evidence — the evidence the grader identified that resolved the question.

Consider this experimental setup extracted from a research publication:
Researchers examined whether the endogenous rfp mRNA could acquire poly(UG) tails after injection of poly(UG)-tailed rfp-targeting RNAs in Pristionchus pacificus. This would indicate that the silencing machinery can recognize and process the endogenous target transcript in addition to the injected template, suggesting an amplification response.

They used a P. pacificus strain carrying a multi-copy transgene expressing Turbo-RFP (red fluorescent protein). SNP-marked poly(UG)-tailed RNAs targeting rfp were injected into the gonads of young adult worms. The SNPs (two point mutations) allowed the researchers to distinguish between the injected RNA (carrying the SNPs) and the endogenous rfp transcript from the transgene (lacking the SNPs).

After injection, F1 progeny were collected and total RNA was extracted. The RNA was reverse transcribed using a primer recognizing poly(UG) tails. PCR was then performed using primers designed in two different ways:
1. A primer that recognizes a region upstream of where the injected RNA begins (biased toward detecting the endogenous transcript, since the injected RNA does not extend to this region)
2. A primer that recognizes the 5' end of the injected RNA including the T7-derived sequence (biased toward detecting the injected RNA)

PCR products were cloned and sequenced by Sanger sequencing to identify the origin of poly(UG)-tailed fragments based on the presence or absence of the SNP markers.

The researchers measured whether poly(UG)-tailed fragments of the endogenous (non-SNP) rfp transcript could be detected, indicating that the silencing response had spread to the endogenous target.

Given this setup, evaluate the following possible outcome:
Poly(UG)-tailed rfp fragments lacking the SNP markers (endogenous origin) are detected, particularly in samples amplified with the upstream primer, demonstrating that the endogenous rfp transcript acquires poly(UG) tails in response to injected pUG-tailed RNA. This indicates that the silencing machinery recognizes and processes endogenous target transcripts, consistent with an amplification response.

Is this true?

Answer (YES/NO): YES